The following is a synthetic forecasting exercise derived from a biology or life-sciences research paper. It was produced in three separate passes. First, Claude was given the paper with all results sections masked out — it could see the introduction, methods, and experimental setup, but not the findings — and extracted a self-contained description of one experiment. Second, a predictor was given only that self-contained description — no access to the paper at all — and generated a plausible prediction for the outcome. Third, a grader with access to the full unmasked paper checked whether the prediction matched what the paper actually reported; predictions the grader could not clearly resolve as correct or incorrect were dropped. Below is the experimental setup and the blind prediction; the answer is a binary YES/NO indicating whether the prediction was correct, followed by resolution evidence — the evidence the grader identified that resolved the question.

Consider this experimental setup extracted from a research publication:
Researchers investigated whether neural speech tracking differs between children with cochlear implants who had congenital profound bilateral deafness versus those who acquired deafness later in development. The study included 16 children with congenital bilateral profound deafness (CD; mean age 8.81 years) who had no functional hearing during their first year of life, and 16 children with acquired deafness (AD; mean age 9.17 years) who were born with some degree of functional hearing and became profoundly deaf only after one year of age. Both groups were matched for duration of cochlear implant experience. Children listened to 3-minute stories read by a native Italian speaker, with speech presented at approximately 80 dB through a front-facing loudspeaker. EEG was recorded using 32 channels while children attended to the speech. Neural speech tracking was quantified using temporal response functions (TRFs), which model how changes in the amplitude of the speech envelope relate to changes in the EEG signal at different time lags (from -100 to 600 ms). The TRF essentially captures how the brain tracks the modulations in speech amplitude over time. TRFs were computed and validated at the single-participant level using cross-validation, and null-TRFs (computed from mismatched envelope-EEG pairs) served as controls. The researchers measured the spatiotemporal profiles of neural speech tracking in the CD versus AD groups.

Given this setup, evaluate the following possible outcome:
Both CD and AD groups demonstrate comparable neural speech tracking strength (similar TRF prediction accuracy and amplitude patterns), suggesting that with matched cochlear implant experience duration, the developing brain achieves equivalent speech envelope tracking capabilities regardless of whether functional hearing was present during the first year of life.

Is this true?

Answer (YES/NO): YES